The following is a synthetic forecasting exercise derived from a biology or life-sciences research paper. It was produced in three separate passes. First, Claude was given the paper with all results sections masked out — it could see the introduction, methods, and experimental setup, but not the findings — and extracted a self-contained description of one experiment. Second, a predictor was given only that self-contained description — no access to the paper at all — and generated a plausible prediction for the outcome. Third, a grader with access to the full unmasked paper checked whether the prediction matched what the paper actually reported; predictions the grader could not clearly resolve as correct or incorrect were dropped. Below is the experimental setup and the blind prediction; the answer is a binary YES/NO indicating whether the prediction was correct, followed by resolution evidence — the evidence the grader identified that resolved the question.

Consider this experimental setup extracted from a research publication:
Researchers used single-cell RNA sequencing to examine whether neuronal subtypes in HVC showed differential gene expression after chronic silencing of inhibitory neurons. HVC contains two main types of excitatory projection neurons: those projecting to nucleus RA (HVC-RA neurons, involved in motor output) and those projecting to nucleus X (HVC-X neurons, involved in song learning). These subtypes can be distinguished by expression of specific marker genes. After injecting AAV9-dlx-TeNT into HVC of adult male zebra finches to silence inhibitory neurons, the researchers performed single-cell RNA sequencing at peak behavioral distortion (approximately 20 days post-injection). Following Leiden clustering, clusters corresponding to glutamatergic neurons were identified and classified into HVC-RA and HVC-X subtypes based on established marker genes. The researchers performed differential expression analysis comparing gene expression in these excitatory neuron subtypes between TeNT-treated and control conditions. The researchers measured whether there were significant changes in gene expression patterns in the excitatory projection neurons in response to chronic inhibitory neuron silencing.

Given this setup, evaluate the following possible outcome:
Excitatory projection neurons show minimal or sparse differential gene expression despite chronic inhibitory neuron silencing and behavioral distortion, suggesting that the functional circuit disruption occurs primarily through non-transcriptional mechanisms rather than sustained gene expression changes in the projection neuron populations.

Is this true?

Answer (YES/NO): NO